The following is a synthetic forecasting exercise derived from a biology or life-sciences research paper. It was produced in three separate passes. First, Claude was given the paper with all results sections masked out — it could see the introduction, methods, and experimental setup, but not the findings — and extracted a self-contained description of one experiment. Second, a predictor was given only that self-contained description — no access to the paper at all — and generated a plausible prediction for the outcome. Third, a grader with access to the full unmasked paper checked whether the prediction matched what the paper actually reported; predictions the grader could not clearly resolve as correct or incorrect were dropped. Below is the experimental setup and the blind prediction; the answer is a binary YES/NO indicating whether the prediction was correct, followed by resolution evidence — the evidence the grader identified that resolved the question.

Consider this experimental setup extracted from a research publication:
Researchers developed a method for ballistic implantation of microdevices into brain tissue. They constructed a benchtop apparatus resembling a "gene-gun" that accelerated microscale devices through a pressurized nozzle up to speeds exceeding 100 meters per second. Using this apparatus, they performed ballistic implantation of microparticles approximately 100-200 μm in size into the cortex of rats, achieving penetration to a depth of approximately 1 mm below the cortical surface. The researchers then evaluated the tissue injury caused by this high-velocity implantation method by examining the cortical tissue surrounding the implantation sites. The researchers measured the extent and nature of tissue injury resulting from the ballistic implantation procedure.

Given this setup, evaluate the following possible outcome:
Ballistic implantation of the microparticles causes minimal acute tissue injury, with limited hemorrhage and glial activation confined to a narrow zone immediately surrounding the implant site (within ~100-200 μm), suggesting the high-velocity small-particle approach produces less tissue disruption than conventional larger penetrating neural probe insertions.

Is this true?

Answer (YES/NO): NO